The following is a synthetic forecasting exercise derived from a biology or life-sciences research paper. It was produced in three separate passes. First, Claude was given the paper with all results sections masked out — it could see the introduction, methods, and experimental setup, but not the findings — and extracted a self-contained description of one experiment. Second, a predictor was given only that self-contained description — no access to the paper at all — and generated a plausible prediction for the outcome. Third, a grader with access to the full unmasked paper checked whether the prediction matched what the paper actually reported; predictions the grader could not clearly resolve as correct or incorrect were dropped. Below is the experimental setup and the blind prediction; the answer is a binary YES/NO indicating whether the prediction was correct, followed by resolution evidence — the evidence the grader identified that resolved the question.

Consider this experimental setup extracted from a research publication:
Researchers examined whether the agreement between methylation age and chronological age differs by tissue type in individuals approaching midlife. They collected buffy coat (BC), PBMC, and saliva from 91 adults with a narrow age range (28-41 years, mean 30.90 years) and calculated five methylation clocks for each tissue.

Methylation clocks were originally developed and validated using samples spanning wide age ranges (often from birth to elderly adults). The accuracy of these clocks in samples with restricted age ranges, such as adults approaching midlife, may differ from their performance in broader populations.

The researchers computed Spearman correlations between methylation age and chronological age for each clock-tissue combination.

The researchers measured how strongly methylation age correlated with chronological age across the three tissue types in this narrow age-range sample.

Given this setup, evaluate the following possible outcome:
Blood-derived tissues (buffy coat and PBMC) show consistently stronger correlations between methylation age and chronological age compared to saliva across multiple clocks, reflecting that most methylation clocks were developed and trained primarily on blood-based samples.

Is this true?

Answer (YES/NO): NO